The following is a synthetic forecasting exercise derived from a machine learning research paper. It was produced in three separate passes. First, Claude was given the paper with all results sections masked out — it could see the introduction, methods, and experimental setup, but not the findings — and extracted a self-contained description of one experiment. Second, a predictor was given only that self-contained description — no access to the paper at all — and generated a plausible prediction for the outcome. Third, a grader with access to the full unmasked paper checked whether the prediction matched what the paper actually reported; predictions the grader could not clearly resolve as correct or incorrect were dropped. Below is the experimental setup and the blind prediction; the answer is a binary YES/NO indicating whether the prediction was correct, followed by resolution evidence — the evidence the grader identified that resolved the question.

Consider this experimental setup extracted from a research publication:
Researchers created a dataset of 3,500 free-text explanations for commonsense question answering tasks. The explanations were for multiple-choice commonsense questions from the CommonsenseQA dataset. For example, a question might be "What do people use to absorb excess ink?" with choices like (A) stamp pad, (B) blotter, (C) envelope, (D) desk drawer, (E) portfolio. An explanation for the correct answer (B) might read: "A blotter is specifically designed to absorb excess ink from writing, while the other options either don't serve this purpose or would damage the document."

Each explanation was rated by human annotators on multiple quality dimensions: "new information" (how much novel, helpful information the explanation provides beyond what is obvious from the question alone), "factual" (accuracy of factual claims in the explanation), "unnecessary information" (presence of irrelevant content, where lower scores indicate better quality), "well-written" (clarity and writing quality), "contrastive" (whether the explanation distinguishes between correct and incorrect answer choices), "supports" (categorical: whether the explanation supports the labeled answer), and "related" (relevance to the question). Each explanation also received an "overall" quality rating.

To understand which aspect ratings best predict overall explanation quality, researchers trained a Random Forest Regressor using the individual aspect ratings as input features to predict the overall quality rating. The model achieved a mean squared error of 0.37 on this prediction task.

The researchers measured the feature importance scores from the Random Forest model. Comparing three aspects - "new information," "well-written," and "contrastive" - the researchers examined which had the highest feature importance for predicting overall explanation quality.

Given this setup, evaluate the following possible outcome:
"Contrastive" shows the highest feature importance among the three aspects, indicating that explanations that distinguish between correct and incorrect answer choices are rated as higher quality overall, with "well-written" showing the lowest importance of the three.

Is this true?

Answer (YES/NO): NO